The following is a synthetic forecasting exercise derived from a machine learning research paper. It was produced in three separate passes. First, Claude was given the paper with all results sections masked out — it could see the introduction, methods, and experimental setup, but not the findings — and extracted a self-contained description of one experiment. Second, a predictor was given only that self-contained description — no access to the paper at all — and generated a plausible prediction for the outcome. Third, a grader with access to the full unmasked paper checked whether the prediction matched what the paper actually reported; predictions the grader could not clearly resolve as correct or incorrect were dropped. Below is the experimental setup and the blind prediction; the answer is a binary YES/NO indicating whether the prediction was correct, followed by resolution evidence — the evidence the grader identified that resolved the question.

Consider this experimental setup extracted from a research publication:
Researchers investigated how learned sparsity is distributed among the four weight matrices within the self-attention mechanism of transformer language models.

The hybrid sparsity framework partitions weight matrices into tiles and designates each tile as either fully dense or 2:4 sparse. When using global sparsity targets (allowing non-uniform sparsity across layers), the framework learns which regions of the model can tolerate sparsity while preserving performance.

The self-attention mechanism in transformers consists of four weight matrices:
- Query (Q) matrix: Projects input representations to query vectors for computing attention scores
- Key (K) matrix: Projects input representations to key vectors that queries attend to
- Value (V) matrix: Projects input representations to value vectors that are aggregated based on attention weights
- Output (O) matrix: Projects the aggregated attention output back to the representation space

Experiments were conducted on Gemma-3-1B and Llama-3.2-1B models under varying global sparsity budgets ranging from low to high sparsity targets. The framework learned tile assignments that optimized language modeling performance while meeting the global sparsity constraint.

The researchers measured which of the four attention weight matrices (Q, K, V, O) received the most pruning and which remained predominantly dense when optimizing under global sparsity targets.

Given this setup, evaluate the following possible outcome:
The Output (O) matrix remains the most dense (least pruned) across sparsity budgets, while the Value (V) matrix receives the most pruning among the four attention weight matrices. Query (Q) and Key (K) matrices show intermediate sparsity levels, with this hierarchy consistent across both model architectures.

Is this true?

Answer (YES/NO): NO